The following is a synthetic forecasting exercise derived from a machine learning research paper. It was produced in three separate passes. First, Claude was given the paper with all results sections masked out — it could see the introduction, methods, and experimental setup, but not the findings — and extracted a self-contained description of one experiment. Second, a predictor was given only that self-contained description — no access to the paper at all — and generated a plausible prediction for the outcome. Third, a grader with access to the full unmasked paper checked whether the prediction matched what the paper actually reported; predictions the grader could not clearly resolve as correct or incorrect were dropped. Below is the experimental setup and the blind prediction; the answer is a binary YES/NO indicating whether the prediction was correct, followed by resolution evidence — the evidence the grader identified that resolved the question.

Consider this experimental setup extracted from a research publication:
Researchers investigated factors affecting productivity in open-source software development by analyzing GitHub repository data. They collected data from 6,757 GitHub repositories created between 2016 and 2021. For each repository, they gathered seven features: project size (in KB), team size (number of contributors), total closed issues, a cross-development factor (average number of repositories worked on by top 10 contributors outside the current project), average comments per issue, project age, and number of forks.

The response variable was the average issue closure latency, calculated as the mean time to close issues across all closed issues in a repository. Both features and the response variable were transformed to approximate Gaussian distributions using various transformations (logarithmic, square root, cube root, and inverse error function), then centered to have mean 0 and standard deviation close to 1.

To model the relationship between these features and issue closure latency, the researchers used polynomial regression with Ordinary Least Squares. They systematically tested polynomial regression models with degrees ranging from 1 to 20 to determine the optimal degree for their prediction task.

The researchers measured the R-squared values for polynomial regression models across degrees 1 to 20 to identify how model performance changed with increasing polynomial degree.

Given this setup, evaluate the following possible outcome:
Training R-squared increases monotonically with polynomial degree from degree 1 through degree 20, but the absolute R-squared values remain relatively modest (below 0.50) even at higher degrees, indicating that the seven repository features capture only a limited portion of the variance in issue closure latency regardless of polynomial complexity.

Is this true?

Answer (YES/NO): NO